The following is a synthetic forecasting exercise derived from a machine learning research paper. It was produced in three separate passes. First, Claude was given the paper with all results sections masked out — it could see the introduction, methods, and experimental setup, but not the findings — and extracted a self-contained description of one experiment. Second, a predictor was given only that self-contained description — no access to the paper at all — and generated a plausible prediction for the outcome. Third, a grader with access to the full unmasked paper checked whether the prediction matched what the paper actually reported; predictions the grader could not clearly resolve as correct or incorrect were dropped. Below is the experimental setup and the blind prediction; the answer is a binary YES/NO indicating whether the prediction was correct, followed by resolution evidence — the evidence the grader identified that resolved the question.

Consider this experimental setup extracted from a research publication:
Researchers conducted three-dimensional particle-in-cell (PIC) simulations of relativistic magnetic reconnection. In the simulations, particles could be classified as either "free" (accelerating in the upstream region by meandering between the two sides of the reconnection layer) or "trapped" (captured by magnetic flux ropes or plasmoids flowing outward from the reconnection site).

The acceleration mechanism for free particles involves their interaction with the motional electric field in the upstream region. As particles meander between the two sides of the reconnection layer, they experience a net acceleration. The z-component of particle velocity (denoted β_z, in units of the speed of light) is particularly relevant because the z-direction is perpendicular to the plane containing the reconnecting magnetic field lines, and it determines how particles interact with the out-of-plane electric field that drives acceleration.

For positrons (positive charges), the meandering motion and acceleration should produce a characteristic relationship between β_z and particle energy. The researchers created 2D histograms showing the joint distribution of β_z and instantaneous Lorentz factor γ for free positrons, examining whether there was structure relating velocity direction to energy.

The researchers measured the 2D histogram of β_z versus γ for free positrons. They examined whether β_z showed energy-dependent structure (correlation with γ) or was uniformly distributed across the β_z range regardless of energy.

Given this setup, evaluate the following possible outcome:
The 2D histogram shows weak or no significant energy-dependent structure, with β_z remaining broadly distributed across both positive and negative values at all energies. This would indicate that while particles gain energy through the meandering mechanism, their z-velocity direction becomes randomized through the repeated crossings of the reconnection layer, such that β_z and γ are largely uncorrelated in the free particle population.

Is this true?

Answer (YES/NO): NO